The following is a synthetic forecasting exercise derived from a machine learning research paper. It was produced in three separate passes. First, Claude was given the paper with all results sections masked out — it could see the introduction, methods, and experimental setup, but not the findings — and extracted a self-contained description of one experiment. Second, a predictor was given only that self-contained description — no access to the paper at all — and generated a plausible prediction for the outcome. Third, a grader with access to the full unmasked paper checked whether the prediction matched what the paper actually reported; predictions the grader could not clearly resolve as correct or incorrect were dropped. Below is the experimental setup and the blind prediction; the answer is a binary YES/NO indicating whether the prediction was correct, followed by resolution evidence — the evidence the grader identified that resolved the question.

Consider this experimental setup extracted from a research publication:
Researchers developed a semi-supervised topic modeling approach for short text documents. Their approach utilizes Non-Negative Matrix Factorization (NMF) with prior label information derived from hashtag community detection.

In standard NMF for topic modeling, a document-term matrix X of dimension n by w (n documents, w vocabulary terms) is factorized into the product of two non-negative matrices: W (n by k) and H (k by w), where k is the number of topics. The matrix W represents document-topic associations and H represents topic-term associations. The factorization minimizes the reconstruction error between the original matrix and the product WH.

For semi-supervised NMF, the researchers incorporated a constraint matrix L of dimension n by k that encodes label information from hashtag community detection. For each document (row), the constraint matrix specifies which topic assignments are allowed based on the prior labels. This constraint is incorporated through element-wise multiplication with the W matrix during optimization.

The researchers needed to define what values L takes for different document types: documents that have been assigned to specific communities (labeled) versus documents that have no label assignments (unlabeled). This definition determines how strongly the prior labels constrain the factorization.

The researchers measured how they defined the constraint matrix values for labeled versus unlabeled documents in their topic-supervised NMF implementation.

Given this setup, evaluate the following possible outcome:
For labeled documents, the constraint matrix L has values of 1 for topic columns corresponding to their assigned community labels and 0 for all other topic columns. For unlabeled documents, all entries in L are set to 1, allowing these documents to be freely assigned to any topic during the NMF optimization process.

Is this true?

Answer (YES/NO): YES